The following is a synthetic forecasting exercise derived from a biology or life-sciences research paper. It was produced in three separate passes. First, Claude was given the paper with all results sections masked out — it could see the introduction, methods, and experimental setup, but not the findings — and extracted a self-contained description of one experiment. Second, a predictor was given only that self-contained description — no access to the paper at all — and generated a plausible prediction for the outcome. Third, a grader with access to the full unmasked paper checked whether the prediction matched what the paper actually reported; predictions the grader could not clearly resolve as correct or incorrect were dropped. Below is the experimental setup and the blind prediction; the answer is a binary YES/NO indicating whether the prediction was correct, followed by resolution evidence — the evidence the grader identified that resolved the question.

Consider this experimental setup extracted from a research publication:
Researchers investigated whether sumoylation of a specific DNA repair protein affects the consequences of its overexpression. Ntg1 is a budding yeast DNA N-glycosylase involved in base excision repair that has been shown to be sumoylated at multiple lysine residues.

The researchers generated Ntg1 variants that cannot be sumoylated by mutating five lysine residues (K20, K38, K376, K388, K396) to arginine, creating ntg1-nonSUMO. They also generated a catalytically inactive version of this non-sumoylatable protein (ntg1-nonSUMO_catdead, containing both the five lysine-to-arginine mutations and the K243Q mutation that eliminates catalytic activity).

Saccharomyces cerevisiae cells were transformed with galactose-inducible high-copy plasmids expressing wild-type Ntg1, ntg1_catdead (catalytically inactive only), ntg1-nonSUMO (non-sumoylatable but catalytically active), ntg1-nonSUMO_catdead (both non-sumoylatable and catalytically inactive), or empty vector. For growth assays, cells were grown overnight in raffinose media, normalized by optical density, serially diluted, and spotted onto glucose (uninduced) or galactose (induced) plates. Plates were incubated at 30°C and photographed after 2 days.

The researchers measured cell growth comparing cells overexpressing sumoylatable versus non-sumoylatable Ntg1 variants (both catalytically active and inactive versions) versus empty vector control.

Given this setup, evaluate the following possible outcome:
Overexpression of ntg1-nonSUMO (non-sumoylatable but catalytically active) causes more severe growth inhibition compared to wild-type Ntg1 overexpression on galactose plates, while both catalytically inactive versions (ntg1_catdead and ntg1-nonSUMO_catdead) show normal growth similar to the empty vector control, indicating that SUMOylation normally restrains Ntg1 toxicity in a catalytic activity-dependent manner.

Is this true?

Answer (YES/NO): NO